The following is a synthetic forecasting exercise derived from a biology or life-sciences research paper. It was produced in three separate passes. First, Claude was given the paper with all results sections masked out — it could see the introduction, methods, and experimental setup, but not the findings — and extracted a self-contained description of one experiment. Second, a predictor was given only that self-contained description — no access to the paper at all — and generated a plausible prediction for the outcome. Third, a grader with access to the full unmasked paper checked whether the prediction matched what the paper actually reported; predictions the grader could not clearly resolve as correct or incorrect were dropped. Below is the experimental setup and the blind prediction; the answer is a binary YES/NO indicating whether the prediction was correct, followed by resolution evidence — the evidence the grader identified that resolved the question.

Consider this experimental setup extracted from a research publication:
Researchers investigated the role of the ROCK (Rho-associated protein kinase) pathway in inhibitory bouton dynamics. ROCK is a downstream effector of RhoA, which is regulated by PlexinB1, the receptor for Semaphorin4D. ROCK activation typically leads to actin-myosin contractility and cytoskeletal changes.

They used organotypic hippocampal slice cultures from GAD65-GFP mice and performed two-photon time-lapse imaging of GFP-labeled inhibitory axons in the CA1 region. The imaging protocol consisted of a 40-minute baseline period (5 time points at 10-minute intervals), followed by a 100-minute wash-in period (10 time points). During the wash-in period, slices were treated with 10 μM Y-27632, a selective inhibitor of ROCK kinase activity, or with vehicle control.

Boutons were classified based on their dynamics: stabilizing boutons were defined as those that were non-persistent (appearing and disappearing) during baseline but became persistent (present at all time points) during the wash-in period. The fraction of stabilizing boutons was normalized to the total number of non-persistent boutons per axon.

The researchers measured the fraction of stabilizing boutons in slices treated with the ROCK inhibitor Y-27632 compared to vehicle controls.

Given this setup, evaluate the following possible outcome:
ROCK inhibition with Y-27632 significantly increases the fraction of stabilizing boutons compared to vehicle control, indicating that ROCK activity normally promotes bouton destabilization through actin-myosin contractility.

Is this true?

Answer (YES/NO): YES